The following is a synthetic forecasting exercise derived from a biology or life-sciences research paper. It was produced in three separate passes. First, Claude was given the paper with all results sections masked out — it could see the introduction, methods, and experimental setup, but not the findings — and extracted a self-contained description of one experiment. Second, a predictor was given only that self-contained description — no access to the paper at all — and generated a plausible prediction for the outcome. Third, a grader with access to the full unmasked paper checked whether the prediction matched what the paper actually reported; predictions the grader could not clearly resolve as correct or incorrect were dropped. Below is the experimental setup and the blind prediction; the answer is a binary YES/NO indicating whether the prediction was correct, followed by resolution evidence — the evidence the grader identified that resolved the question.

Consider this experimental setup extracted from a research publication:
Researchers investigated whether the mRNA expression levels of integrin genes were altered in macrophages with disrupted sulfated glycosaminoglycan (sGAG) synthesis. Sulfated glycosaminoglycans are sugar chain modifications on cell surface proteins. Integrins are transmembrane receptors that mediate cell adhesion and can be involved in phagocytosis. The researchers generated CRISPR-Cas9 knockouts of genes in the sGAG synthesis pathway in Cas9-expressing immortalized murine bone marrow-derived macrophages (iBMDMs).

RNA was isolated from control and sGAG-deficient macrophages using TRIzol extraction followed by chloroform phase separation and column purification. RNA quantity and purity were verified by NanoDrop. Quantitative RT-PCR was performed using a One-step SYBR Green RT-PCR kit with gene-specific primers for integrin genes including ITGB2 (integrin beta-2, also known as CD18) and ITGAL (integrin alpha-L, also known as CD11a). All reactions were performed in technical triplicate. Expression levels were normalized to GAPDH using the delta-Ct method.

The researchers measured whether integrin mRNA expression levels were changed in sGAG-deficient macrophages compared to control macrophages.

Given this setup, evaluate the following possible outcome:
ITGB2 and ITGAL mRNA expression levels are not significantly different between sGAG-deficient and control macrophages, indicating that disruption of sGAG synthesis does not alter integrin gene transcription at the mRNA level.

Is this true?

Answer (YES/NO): YES